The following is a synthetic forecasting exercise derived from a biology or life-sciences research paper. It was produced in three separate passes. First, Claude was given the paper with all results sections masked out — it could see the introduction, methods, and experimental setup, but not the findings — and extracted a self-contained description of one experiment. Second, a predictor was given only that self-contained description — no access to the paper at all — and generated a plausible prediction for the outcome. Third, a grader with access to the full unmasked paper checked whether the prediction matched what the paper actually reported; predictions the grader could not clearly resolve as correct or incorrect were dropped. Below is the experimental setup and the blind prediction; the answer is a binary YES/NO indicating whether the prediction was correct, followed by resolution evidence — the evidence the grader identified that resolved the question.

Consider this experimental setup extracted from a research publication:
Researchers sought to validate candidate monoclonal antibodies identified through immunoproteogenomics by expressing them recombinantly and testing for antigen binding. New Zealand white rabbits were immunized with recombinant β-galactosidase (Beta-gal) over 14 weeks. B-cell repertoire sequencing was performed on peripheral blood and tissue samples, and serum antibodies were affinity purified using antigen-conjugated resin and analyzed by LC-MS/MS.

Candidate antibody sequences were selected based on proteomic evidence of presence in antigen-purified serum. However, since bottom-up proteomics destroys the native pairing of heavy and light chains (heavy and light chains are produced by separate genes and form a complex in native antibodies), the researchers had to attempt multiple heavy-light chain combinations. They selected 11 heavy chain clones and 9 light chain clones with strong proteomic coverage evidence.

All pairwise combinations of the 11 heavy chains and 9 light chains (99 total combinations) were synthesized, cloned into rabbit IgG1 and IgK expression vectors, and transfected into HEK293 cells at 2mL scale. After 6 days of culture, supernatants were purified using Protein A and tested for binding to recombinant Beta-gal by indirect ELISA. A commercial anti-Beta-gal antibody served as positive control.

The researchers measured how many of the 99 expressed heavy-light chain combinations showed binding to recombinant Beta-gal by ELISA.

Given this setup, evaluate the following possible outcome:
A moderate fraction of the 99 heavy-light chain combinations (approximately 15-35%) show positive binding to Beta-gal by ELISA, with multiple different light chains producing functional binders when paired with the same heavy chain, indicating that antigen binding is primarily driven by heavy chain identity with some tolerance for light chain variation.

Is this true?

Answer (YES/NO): NO